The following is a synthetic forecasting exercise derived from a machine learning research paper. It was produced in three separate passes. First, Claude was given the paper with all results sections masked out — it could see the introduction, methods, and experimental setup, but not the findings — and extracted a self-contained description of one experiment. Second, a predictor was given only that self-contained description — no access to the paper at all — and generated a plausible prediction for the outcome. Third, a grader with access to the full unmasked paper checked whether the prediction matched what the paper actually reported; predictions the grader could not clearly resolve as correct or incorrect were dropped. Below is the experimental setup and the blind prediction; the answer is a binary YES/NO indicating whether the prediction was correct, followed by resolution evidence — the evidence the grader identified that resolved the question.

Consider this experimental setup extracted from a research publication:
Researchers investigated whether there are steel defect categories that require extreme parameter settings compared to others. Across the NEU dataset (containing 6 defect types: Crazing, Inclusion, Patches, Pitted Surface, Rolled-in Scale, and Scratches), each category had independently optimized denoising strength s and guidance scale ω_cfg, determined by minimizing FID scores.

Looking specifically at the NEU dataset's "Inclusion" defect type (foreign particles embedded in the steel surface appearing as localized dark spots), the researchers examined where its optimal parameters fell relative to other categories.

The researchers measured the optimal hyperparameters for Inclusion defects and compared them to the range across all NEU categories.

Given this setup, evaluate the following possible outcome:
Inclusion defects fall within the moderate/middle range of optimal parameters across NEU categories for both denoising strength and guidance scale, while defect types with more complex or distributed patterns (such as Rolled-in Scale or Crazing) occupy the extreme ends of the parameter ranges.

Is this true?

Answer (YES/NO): NO